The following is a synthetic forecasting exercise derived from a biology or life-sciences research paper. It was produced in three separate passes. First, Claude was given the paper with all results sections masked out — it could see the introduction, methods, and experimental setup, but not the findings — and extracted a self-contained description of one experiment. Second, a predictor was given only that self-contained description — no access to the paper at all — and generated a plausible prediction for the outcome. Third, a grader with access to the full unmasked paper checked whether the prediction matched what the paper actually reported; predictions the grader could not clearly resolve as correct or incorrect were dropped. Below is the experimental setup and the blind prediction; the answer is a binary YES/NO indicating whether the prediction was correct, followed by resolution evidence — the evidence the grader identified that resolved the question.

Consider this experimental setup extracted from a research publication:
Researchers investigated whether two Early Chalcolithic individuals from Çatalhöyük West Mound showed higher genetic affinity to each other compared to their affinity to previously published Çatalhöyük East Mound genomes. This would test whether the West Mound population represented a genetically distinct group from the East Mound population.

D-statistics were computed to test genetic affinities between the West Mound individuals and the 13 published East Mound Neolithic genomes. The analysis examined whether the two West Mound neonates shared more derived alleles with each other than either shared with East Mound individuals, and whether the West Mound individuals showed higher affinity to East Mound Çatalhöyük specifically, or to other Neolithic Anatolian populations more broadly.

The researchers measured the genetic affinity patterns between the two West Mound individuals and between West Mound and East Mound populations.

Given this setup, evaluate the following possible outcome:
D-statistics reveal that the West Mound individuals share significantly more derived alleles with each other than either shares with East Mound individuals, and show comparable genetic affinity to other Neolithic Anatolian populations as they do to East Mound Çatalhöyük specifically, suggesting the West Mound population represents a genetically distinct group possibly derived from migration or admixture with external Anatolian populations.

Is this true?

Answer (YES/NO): NO